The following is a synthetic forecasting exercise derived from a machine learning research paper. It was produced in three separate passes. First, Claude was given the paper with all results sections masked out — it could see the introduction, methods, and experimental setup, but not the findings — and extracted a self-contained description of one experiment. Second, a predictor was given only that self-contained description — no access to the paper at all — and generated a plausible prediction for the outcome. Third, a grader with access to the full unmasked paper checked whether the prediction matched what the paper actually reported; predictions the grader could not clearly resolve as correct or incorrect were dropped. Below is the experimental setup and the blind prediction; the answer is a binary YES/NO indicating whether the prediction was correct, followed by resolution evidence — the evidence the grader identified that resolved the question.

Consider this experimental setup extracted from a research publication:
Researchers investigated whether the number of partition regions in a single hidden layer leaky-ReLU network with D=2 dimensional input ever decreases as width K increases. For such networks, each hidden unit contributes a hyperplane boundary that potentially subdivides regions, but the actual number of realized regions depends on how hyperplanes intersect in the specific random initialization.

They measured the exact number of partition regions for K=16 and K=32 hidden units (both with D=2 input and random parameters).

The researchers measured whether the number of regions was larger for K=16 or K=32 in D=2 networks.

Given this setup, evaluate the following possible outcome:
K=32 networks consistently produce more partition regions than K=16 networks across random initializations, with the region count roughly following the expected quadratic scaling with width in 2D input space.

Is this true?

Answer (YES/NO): NO